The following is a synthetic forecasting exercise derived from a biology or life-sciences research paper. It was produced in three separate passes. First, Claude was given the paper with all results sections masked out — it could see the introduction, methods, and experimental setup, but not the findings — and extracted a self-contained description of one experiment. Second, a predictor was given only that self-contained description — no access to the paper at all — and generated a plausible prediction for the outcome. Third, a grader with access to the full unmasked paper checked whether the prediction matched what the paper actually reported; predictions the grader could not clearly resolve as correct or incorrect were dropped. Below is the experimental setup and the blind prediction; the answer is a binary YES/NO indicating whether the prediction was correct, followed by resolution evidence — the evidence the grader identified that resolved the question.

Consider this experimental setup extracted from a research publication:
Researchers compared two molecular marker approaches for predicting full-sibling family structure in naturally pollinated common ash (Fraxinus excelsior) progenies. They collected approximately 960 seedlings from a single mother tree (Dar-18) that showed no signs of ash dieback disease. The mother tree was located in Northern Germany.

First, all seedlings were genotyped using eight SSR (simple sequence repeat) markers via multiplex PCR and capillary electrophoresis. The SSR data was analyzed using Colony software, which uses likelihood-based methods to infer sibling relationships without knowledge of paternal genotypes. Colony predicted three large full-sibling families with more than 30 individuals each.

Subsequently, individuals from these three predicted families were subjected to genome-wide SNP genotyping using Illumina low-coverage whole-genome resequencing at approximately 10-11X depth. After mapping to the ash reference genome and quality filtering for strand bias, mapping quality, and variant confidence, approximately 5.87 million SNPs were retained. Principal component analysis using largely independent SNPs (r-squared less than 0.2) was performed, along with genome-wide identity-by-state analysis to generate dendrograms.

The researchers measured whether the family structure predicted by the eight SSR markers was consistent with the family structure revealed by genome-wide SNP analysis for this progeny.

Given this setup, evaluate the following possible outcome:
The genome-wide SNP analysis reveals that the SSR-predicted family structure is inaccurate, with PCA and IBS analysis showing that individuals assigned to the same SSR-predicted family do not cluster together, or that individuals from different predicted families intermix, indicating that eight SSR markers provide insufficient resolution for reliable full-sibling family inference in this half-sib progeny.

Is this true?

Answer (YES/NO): NO